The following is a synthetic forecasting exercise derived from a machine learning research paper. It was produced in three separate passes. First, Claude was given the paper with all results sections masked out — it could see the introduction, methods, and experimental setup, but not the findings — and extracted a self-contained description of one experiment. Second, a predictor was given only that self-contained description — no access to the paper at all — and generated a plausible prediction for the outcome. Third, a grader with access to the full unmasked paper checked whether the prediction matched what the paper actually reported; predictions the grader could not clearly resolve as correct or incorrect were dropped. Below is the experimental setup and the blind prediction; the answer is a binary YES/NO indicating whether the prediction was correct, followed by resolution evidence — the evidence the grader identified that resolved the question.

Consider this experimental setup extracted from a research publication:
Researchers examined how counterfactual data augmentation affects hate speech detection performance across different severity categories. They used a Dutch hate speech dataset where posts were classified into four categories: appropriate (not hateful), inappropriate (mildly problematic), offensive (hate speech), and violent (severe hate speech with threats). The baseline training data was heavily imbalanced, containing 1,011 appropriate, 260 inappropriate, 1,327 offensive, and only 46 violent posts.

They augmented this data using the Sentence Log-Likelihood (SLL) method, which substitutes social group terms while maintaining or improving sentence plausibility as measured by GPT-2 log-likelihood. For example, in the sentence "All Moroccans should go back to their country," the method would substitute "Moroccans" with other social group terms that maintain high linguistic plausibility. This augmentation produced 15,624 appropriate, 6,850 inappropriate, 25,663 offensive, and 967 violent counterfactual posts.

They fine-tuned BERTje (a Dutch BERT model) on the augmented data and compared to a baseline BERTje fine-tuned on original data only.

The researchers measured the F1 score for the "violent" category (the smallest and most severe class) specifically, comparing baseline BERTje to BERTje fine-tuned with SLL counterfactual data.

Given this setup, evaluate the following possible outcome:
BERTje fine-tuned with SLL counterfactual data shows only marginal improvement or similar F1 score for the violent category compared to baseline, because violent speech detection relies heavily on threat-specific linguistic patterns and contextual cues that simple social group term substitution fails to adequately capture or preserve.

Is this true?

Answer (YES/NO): YES